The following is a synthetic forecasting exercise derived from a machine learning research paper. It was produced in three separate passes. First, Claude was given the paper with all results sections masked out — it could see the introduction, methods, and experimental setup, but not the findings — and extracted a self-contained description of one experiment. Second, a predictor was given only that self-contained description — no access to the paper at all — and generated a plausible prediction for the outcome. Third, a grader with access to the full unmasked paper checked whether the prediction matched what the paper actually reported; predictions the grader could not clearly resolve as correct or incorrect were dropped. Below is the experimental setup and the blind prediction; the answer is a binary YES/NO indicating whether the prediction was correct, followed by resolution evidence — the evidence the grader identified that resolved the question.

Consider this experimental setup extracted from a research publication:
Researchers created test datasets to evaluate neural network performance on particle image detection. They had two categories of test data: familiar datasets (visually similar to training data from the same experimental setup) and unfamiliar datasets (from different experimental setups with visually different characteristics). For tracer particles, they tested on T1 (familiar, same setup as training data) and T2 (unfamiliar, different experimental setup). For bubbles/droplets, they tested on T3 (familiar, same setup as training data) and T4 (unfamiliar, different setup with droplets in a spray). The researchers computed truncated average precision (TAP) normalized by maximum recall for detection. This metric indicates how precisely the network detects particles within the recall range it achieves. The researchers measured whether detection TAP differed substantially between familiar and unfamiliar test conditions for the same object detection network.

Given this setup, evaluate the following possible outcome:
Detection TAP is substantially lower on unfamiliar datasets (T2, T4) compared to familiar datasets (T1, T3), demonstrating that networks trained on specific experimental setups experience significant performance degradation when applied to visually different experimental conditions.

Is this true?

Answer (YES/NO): NO